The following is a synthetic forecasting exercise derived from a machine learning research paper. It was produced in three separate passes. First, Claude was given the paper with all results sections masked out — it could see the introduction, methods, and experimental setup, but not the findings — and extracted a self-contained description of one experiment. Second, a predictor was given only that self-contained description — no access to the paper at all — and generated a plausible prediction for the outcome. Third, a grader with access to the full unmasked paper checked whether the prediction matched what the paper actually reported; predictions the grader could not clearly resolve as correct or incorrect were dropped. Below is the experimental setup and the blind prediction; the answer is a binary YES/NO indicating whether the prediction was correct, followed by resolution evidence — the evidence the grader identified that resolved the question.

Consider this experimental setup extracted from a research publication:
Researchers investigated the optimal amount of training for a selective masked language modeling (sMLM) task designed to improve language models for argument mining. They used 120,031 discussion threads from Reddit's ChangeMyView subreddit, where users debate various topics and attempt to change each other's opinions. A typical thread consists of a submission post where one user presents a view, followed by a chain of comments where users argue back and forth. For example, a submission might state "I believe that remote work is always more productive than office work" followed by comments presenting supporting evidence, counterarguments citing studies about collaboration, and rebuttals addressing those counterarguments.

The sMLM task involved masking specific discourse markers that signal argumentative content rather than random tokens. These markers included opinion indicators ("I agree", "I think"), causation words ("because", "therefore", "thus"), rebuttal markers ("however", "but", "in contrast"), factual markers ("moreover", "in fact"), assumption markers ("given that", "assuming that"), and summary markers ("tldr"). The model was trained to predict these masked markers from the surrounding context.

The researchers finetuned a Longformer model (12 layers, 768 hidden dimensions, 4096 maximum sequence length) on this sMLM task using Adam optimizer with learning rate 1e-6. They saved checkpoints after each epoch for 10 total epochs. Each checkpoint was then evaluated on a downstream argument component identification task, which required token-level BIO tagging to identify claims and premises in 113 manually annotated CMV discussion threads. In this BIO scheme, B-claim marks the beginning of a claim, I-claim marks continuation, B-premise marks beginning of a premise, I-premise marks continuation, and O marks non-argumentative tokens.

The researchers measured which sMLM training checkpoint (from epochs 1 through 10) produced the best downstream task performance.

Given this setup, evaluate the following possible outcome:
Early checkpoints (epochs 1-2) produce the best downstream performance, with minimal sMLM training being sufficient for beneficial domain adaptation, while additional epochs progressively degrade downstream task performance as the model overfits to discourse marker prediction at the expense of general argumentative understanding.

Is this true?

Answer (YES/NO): NO